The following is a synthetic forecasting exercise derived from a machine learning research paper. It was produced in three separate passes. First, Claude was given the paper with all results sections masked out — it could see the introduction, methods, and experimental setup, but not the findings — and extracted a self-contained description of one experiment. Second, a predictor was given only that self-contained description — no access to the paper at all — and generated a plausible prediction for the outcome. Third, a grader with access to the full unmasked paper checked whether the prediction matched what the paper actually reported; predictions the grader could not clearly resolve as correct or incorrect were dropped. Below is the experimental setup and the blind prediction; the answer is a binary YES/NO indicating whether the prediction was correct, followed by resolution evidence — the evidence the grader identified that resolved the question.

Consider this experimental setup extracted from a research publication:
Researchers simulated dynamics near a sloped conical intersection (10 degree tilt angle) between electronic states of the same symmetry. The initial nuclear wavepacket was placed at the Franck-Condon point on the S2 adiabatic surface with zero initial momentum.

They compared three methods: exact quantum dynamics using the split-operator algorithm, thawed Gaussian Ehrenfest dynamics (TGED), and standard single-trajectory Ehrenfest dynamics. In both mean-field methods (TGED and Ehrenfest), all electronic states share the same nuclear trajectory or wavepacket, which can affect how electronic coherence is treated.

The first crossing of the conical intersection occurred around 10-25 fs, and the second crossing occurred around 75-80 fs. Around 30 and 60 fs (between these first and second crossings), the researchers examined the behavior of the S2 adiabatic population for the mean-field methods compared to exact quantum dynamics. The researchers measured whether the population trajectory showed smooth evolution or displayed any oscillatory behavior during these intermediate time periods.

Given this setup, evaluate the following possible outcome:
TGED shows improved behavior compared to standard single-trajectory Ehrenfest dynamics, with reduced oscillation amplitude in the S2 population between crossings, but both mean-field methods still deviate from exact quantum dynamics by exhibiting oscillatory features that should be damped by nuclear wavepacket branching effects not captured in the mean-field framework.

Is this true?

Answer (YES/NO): NO